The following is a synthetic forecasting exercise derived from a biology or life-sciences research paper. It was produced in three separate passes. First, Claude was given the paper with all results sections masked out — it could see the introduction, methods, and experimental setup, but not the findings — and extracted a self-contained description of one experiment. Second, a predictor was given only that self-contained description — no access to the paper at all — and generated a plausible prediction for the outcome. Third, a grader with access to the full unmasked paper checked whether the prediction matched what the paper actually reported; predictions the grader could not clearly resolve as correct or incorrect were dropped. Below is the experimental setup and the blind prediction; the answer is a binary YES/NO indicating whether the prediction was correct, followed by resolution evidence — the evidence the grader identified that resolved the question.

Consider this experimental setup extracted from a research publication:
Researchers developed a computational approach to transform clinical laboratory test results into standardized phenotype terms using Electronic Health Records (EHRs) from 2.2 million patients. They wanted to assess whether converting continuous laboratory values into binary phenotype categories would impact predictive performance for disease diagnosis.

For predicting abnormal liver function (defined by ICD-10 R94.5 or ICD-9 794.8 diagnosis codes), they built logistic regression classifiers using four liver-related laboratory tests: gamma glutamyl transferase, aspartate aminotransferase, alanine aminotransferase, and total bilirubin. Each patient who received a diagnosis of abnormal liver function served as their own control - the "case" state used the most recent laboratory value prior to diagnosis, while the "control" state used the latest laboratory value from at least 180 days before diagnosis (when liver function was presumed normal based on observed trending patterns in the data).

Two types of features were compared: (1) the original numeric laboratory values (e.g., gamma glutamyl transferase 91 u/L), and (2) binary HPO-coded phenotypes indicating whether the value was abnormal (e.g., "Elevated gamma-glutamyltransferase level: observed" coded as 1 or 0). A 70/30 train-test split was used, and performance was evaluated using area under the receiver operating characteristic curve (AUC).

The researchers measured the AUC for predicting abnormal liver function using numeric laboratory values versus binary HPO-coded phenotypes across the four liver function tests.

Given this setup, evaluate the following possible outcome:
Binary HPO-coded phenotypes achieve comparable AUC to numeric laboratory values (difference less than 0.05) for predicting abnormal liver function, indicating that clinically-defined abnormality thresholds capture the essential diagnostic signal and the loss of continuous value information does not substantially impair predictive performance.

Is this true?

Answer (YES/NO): NO